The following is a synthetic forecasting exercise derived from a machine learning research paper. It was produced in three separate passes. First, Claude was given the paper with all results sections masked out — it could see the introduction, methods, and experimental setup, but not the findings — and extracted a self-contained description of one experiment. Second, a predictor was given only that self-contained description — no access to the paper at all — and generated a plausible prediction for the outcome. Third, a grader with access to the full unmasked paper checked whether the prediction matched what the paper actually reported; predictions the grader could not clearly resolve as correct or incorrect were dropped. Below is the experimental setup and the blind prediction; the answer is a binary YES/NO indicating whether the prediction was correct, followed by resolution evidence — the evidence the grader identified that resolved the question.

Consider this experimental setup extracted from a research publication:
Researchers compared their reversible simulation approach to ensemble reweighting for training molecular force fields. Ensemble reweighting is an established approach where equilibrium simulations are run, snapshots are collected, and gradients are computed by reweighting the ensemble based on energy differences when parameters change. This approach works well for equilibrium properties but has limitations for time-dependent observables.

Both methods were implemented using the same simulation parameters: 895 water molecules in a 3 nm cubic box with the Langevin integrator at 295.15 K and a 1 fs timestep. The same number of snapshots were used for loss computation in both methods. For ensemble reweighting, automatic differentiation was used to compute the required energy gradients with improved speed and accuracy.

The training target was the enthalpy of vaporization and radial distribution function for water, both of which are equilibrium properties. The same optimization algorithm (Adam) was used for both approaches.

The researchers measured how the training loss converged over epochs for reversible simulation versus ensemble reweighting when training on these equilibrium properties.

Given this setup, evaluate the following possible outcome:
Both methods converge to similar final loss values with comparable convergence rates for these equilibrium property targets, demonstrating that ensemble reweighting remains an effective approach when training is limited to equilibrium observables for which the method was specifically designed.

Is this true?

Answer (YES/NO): NO